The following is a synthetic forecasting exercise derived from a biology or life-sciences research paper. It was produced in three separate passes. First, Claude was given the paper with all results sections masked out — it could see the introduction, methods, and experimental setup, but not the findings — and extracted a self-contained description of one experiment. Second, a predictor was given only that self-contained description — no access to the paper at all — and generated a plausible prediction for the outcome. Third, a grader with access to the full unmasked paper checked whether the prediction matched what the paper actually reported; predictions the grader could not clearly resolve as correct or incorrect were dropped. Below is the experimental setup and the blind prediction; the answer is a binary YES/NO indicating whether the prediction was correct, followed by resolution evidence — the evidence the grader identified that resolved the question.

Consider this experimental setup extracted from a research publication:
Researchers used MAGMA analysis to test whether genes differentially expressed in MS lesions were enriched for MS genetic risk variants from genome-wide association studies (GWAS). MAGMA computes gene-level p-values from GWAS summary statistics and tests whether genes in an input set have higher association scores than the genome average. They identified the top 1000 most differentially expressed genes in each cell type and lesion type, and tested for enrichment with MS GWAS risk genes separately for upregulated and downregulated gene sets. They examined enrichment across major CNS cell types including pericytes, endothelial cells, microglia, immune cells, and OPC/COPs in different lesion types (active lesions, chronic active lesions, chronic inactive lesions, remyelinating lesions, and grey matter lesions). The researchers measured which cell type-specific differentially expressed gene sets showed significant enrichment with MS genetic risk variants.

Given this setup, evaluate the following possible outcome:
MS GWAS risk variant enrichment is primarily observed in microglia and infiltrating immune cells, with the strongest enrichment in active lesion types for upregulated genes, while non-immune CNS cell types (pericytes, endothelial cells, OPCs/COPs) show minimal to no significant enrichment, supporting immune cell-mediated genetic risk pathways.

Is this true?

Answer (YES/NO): NO